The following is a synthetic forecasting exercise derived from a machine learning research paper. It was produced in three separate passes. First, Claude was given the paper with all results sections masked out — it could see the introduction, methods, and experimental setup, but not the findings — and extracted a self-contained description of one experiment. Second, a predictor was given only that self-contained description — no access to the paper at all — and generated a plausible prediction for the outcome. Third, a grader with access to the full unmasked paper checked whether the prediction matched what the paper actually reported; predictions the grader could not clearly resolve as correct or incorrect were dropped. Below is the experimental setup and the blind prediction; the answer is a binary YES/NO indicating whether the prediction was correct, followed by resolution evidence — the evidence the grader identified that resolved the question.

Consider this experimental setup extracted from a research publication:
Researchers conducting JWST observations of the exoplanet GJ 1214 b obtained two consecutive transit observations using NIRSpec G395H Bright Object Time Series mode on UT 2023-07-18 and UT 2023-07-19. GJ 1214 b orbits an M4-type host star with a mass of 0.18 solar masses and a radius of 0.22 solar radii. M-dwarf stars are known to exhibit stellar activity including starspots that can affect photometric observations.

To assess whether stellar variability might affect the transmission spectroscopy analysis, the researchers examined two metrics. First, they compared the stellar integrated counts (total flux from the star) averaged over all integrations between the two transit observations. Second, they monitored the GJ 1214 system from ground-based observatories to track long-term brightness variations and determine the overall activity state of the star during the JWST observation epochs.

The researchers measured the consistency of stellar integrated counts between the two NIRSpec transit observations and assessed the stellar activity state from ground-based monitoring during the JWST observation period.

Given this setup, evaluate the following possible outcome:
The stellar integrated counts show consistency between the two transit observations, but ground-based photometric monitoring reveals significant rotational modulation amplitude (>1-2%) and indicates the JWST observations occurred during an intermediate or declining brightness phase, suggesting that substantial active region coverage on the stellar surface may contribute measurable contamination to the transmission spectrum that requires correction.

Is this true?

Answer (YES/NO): NO